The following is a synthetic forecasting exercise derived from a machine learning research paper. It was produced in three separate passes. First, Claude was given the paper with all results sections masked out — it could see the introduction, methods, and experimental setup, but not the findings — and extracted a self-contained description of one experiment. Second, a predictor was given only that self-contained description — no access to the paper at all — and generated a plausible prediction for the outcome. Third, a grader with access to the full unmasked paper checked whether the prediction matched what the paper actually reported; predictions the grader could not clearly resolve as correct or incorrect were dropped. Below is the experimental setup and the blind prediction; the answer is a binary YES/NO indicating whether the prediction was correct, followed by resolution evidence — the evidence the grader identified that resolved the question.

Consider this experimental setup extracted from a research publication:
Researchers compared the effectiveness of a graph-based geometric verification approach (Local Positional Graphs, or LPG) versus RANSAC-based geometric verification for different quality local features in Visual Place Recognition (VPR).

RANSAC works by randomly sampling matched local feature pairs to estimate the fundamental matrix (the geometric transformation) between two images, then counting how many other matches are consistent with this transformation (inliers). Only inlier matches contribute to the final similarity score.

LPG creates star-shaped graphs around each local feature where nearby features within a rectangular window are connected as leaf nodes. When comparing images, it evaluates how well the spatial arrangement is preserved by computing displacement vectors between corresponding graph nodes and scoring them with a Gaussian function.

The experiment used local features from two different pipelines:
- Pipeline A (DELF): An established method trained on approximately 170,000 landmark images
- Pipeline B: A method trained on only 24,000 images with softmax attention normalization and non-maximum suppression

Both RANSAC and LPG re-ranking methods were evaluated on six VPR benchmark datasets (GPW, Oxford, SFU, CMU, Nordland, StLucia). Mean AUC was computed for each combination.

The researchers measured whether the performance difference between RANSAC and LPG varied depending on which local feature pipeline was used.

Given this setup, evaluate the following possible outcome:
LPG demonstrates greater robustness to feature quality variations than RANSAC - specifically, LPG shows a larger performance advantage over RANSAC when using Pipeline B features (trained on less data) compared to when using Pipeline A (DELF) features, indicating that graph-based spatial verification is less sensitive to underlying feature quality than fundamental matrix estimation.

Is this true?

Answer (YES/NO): NO